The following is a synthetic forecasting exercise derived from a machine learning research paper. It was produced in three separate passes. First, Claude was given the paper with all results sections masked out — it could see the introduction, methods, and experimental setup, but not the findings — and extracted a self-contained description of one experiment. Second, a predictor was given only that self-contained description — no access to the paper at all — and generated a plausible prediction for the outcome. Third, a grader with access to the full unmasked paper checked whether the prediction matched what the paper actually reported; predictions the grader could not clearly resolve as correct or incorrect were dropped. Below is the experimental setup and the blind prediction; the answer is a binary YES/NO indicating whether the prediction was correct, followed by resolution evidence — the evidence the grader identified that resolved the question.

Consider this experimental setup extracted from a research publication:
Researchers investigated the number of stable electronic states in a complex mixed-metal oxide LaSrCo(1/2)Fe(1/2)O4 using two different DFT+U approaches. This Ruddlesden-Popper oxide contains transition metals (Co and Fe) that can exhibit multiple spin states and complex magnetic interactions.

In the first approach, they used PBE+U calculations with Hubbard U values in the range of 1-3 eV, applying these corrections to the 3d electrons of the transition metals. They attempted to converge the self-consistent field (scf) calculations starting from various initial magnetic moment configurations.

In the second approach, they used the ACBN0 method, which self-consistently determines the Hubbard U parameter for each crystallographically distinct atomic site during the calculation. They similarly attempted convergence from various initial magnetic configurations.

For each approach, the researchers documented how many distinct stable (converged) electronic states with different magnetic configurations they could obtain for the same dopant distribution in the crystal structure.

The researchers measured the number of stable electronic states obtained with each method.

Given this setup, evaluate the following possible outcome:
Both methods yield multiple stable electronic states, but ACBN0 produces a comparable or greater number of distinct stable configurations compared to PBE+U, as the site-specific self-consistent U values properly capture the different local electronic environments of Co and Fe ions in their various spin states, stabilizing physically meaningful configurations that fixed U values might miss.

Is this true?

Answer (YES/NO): NO